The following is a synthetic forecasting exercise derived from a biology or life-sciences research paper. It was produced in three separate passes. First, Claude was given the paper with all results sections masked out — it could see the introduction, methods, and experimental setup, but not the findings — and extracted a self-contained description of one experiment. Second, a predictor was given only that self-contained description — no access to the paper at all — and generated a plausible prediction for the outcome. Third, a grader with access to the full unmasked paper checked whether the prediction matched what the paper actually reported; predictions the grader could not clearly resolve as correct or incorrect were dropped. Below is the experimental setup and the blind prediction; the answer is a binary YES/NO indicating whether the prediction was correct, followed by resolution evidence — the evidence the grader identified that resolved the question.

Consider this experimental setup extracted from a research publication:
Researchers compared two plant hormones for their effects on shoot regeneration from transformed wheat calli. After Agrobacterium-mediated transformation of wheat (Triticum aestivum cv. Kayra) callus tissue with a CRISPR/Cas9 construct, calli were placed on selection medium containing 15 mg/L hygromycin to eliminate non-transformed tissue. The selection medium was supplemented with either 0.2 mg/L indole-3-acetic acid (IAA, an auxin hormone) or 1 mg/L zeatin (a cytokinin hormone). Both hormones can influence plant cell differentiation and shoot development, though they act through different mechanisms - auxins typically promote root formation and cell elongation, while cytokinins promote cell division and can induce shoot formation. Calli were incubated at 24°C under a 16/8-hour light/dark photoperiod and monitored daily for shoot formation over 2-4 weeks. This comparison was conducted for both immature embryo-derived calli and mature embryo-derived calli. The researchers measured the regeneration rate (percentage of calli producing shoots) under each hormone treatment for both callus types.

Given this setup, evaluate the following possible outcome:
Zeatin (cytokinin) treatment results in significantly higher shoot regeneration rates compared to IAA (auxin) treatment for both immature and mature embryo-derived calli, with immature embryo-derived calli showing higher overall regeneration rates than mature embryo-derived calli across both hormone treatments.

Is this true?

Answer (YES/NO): NO